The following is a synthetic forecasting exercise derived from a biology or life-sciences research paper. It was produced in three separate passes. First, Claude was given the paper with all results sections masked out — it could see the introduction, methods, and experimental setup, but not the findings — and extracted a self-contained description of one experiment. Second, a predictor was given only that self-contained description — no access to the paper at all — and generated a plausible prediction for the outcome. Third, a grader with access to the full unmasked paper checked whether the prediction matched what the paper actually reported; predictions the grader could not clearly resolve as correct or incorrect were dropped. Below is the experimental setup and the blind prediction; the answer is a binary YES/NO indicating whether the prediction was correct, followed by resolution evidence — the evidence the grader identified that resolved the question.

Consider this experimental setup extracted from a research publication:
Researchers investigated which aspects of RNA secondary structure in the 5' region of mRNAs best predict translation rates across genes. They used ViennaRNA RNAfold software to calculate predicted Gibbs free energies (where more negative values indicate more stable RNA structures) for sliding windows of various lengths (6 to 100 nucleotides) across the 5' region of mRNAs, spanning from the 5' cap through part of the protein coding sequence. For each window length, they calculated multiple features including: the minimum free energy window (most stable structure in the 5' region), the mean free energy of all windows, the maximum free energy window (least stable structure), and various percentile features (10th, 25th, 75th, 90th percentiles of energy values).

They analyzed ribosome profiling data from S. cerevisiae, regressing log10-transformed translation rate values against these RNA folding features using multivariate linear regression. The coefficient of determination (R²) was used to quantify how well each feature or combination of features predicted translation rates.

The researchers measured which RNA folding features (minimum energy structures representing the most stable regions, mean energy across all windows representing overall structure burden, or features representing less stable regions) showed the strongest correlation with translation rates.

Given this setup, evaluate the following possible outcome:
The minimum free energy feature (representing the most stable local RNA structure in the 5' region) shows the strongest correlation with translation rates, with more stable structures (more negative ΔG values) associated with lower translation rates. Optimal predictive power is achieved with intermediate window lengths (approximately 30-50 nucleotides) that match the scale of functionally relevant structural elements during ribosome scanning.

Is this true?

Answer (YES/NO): YES